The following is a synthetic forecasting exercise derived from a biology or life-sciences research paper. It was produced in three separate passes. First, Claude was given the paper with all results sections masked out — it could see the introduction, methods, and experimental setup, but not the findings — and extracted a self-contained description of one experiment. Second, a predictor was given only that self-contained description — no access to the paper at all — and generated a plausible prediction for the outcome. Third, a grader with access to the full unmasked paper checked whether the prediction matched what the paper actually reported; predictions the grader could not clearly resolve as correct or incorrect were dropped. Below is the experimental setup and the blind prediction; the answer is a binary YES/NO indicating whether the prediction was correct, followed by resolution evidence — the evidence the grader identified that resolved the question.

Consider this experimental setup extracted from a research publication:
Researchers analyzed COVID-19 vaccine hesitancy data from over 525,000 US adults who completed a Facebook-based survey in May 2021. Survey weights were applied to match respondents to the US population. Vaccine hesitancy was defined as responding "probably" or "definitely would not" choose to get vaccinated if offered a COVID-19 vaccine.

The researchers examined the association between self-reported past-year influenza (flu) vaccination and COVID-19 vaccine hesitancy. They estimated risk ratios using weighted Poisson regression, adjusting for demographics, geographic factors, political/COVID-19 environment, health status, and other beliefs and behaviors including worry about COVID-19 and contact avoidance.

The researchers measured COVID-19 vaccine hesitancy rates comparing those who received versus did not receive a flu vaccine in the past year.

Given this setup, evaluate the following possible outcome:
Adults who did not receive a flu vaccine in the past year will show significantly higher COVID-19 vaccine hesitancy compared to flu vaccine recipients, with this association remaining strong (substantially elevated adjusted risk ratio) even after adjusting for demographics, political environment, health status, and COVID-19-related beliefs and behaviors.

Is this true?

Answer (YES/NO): YES